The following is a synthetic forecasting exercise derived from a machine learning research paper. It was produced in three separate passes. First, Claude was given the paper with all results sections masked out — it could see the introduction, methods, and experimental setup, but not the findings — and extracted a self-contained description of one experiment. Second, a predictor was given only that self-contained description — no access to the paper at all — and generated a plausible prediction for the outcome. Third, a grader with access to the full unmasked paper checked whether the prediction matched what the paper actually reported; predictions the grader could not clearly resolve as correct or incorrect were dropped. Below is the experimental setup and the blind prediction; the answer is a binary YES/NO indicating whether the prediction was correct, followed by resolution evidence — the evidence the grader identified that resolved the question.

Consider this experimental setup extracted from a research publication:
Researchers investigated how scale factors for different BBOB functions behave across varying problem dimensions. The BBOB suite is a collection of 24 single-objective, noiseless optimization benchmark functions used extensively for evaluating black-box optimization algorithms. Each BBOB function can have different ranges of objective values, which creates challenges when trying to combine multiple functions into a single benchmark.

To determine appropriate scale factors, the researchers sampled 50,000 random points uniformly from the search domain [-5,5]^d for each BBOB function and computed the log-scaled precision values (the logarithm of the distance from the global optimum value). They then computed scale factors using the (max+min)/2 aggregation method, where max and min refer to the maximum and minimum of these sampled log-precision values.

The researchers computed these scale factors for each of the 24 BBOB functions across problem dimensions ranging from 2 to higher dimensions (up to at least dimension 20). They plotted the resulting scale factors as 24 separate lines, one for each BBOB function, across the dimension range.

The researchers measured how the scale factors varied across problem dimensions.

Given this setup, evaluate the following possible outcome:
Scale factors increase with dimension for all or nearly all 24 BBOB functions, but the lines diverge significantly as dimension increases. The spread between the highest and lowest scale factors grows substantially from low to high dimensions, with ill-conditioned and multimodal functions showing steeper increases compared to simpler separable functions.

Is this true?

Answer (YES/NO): NO